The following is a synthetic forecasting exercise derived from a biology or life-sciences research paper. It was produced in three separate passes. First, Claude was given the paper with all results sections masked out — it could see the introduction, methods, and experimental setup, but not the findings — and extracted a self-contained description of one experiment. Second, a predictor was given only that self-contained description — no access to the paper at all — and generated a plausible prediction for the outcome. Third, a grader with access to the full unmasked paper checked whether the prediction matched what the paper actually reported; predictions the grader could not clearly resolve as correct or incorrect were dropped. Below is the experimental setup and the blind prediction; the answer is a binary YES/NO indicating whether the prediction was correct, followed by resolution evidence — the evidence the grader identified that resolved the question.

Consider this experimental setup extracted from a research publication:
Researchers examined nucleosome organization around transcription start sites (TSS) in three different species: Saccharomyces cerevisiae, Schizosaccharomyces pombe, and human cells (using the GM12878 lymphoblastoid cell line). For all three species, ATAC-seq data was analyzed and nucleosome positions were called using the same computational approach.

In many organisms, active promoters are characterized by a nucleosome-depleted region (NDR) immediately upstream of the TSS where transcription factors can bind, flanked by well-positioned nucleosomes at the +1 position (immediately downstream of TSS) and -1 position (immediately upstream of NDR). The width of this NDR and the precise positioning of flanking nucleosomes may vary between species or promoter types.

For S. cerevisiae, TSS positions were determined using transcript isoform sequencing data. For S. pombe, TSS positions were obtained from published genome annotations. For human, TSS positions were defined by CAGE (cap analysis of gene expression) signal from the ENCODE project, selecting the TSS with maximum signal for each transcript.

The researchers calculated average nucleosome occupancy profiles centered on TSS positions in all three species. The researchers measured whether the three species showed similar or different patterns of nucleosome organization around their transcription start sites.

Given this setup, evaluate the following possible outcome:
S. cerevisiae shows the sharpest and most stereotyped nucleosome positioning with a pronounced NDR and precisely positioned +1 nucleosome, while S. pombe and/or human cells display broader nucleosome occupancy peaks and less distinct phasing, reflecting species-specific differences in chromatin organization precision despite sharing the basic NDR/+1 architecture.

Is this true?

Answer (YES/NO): NO